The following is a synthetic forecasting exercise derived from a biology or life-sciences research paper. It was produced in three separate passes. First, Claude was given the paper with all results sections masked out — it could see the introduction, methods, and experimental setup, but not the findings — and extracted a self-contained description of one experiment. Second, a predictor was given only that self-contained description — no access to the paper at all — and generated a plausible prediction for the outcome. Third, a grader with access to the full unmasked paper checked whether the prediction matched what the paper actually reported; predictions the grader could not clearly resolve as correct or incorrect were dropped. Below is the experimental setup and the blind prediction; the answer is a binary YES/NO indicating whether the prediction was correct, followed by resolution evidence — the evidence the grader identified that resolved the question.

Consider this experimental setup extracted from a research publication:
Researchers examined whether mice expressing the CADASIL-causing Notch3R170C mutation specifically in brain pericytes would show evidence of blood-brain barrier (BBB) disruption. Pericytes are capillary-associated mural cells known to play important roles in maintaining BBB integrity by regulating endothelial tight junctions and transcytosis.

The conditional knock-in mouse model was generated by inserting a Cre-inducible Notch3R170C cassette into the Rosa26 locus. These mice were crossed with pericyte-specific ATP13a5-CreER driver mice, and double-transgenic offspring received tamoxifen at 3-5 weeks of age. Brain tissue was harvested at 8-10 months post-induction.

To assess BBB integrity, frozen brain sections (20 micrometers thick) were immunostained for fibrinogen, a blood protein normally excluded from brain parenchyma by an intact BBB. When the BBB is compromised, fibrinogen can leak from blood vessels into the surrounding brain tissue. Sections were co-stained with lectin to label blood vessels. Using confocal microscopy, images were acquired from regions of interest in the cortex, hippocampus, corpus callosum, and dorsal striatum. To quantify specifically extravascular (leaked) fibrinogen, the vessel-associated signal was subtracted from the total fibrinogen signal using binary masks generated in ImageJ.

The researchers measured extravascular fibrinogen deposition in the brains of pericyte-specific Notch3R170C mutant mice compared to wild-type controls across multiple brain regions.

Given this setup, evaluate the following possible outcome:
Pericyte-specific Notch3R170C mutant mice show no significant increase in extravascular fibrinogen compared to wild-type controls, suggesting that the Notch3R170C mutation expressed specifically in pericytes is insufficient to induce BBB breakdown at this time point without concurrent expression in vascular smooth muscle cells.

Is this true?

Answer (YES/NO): YES